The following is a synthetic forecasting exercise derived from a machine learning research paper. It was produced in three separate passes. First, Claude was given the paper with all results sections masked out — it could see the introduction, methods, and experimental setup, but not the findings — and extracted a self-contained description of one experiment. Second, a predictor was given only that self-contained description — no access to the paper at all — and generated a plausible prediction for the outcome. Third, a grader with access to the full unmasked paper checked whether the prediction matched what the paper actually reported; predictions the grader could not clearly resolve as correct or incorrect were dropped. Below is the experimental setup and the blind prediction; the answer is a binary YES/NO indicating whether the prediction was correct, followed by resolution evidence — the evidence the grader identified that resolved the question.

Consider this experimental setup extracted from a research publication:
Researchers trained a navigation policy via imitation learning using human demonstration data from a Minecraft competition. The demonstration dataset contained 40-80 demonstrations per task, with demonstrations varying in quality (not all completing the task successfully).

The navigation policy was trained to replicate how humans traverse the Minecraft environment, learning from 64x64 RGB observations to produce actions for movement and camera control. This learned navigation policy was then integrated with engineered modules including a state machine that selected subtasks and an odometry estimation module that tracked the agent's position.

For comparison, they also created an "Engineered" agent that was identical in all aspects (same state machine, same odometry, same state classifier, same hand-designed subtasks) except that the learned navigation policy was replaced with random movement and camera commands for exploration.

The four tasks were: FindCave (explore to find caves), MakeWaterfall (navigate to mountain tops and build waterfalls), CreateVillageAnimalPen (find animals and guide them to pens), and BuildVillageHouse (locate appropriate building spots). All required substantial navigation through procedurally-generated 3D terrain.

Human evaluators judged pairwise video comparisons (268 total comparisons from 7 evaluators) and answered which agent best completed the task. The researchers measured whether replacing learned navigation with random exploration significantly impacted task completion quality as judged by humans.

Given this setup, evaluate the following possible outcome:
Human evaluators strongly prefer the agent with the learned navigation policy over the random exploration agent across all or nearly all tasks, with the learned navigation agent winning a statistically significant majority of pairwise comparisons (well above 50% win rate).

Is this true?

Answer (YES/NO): NO